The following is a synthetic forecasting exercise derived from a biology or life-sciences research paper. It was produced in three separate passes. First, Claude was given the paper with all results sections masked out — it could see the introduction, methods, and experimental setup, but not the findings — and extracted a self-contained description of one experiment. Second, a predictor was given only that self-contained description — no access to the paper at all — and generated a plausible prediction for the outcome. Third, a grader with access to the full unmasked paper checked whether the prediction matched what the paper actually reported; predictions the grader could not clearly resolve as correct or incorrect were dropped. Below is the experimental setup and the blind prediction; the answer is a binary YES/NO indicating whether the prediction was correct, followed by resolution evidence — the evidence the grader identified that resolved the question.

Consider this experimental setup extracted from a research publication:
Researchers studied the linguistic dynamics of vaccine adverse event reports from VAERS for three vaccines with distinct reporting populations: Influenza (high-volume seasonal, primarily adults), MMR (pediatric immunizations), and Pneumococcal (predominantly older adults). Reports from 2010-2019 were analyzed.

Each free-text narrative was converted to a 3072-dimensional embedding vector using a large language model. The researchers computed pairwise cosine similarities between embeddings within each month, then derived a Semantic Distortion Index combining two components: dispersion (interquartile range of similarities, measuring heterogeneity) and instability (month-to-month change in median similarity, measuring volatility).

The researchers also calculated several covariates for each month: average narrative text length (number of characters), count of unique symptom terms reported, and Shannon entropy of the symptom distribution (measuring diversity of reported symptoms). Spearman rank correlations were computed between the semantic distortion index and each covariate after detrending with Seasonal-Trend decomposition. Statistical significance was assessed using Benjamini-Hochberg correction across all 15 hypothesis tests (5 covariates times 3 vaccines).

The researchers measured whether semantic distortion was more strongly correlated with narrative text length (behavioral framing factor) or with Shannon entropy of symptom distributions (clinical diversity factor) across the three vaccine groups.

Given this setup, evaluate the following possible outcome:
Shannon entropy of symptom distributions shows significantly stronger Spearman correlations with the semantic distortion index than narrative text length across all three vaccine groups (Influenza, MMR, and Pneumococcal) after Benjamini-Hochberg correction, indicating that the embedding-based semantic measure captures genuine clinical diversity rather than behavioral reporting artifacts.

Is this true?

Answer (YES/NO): NO